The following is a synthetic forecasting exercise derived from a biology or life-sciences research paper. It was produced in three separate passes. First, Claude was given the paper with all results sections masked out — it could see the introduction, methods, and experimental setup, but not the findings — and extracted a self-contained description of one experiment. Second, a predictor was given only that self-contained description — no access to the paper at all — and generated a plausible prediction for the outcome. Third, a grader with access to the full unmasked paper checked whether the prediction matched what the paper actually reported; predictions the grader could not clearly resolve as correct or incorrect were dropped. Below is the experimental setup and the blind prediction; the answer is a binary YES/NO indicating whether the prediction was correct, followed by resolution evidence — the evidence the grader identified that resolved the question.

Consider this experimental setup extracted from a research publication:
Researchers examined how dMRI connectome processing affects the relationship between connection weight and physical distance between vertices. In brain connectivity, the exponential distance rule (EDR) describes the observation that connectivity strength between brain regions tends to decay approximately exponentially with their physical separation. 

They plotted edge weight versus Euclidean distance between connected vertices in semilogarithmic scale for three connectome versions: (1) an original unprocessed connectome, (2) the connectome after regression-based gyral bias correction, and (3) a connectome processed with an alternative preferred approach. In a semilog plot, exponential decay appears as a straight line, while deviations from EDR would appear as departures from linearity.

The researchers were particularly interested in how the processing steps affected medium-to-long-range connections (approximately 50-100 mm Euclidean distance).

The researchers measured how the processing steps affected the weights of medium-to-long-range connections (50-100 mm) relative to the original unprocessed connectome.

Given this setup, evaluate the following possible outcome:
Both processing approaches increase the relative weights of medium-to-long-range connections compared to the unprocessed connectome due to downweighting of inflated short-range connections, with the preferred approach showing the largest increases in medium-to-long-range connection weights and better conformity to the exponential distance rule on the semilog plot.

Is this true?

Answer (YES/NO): NO